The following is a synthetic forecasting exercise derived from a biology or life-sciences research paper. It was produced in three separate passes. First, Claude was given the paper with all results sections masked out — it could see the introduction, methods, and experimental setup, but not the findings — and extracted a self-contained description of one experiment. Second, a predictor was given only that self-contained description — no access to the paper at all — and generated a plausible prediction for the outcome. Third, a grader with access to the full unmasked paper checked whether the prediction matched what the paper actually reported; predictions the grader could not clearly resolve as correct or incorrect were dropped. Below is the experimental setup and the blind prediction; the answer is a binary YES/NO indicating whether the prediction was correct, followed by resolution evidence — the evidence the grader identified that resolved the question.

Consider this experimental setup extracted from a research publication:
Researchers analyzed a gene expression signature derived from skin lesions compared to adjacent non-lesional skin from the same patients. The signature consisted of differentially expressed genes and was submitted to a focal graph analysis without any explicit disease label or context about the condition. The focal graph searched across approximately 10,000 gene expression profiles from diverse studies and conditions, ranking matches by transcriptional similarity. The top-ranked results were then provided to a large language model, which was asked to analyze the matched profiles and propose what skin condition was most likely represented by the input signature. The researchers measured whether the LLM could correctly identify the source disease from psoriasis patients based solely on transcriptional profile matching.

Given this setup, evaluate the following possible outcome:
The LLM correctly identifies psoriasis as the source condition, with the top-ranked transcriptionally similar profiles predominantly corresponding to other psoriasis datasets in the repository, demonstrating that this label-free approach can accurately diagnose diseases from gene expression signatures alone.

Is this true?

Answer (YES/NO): YES